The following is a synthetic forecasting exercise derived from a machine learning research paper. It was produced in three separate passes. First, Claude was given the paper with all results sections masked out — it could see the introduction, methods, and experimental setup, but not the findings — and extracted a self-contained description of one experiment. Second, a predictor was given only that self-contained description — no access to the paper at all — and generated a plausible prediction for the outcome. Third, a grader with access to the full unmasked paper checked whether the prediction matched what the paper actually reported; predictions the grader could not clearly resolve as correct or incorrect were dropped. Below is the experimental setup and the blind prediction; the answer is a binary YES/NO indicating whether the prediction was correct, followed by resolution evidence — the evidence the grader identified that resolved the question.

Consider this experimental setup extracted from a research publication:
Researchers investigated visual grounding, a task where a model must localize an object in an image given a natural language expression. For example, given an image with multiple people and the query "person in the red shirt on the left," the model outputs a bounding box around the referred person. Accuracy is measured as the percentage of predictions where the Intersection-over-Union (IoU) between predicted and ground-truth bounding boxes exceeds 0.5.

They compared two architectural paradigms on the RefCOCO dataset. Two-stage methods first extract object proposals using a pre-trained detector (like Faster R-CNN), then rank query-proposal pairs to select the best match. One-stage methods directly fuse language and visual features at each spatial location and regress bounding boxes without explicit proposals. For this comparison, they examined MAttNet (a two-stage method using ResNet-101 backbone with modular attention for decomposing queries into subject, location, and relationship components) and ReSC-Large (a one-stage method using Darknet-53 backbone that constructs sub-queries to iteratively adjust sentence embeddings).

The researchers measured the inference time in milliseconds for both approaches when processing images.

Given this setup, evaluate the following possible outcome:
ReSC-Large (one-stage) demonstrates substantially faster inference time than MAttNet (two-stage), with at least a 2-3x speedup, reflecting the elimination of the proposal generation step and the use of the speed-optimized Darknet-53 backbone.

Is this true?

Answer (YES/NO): YES